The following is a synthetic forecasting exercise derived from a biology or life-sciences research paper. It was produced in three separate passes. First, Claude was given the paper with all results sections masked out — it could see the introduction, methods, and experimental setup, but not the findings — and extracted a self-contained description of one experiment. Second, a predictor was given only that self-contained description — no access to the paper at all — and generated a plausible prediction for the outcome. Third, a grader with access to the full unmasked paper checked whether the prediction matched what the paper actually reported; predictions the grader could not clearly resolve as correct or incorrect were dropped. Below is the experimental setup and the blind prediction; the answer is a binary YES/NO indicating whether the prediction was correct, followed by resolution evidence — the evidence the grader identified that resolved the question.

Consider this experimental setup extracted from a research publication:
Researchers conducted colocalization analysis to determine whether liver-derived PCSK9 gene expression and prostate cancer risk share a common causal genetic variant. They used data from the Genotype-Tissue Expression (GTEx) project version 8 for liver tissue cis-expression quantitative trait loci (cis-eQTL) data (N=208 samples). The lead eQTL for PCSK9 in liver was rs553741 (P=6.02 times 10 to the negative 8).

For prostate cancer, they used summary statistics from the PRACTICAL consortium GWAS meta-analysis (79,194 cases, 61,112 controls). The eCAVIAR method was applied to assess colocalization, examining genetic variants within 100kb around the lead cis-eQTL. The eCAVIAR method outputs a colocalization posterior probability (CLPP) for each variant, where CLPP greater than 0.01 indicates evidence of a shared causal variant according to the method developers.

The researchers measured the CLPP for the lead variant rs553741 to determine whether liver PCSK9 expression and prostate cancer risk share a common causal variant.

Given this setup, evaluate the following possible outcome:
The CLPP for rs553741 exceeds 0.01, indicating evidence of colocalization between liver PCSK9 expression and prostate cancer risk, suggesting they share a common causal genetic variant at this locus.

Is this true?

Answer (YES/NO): YES